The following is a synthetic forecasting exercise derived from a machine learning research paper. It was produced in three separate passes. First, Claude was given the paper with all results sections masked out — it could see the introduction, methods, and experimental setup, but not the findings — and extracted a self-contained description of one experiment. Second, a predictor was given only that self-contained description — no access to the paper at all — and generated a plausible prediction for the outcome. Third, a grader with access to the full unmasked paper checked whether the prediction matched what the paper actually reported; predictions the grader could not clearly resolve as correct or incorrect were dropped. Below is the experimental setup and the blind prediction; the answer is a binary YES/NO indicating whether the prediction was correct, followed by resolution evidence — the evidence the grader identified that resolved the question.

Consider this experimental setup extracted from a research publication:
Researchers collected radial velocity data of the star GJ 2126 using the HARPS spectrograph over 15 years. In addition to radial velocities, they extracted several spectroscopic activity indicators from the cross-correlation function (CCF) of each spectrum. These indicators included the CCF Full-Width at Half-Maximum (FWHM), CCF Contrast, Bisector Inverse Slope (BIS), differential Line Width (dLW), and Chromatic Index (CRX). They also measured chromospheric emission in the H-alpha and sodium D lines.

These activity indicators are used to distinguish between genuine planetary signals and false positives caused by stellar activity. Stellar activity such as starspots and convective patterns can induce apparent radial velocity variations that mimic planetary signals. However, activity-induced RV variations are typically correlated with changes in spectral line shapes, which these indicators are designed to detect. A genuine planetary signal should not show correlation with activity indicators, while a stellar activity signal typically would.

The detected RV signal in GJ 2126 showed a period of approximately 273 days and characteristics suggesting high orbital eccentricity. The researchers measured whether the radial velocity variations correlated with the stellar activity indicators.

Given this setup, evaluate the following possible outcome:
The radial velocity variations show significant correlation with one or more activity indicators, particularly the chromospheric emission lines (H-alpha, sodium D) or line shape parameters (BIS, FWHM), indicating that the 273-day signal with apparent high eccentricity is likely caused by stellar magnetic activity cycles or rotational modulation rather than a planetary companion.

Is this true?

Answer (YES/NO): NO